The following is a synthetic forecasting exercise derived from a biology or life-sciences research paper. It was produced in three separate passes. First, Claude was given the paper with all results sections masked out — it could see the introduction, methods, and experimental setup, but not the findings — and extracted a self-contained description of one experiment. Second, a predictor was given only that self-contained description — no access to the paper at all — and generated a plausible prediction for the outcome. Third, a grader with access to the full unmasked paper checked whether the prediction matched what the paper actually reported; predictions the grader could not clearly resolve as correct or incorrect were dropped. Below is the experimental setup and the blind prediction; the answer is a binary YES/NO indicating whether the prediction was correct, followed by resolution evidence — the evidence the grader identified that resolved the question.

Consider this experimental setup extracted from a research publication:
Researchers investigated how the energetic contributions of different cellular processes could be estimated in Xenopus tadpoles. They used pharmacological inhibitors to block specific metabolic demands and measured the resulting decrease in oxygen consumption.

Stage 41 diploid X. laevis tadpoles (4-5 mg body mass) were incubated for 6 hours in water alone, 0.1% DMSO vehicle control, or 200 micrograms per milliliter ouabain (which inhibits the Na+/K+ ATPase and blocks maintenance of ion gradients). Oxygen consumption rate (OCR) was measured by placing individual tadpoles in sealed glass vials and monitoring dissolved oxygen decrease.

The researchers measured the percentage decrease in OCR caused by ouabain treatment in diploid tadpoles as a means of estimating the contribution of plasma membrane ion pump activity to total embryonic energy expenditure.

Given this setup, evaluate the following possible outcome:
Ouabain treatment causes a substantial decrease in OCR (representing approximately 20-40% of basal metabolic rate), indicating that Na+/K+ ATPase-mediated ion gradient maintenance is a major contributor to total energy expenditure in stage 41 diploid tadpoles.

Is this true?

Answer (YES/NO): NO